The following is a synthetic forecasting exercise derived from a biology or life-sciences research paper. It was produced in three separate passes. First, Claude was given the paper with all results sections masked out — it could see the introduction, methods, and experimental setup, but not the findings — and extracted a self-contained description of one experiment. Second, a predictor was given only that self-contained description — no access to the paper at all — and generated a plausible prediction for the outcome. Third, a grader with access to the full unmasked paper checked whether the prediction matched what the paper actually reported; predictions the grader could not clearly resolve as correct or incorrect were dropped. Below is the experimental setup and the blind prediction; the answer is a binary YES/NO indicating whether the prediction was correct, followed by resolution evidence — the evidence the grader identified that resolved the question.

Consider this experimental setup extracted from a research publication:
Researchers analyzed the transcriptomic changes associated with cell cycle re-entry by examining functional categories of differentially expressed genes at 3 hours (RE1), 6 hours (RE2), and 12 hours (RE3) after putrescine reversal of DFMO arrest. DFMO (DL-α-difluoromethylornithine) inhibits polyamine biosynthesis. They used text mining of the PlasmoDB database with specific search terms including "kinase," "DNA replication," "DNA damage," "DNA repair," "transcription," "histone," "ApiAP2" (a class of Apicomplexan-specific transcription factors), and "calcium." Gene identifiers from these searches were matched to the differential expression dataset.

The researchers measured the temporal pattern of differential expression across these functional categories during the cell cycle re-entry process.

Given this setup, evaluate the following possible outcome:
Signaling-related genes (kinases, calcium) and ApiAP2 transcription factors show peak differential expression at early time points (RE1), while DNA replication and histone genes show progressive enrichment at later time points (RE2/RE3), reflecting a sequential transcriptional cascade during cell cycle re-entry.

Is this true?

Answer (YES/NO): NO